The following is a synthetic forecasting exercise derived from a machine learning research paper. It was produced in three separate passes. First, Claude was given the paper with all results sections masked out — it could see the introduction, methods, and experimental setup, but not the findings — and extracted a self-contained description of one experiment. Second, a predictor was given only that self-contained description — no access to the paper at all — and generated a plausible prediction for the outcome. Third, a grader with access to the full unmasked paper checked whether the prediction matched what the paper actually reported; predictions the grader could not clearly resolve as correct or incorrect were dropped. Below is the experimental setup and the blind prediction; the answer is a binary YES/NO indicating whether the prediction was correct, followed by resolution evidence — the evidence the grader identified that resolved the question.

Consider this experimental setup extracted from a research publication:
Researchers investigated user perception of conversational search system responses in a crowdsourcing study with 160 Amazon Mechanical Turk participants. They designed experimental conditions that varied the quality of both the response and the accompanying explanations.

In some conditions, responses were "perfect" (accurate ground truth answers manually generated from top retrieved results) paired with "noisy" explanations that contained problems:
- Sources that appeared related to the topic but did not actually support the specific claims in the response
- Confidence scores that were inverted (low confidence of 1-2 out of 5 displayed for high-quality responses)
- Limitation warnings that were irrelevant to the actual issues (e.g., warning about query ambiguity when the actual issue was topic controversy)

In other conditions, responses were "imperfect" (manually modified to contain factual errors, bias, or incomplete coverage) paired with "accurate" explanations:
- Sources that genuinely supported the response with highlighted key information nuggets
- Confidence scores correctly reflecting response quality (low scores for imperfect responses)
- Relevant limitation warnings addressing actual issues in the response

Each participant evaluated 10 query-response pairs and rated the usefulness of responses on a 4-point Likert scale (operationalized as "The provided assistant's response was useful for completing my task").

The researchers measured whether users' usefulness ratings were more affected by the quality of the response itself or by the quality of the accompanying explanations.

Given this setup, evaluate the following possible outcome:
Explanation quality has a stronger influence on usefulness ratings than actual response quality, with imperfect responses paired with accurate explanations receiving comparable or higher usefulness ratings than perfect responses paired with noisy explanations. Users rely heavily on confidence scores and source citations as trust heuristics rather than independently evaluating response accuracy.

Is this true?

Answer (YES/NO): YES